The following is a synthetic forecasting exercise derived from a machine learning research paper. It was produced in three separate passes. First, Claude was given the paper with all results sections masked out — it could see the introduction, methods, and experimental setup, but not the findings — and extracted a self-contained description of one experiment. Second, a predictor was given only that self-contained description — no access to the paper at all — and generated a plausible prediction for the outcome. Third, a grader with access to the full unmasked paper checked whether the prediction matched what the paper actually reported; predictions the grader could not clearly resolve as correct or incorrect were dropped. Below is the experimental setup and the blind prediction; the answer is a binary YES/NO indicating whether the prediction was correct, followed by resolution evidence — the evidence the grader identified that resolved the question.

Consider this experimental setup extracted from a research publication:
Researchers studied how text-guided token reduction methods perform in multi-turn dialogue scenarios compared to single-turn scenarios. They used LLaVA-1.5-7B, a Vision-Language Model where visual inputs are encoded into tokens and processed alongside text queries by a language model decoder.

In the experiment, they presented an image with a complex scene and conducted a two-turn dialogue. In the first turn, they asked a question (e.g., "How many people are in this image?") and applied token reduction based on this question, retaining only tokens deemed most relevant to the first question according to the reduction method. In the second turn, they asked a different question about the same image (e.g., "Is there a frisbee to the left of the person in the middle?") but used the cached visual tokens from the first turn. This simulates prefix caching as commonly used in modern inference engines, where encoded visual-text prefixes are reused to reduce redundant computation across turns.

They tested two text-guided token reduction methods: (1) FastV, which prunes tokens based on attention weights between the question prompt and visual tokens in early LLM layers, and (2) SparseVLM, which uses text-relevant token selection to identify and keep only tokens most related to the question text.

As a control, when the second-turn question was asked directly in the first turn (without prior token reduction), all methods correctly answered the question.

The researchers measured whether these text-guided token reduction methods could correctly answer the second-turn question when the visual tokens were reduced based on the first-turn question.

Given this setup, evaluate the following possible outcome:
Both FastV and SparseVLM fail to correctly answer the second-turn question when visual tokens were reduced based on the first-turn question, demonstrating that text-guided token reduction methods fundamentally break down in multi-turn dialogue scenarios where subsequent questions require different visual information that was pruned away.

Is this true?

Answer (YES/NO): YES